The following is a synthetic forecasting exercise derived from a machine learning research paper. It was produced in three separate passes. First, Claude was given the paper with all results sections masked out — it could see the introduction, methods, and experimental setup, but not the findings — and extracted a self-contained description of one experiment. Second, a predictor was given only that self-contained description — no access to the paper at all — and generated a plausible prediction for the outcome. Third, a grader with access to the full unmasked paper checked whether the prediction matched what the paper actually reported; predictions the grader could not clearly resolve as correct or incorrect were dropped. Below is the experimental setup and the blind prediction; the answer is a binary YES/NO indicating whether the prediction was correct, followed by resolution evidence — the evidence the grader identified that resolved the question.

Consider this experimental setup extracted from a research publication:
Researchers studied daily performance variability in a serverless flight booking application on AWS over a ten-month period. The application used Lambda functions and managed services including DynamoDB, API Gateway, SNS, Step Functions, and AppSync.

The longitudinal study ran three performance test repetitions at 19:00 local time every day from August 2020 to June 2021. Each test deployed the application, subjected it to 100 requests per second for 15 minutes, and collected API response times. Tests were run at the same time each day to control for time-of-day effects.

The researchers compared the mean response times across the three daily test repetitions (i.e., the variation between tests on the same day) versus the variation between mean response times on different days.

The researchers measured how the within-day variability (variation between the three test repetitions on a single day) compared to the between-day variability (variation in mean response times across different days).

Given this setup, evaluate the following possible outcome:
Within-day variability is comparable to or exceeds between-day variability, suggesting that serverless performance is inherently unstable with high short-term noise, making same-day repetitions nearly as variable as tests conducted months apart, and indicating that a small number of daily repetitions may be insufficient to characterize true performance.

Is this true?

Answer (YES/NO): NO